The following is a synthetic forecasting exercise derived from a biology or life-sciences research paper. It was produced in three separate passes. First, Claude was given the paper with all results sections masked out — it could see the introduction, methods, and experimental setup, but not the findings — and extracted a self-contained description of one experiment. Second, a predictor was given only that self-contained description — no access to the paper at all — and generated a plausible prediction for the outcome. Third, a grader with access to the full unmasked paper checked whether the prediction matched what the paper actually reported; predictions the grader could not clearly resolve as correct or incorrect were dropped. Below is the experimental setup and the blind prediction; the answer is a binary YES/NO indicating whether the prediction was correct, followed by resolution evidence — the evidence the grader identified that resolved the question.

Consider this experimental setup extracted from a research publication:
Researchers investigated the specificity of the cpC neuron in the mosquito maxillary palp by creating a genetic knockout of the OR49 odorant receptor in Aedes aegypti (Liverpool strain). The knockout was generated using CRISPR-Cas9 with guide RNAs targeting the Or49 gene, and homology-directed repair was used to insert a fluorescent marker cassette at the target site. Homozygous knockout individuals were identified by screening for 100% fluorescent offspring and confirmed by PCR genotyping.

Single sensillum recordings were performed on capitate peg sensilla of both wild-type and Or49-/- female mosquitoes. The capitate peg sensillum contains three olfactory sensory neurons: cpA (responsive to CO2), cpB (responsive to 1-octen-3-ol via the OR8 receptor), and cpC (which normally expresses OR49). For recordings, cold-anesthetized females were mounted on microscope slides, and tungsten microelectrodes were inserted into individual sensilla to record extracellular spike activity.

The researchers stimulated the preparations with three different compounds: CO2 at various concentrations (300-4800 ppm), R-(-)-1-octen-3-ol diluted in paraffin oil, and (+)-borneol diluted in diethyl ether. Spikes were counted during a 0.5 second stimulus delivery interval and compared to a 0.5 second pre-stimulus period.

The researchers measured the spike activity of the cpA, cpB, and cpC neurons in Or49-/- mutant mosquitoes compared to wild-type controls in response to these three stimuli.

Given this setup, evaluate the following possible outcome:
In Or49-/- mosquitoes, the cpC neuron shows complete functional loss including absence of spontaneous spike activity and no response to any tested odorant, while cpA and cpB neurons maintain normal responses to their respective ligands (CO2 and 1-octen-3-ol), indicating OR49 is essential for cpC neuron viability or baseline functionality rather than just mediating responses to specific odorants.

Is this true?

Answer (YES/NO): NO